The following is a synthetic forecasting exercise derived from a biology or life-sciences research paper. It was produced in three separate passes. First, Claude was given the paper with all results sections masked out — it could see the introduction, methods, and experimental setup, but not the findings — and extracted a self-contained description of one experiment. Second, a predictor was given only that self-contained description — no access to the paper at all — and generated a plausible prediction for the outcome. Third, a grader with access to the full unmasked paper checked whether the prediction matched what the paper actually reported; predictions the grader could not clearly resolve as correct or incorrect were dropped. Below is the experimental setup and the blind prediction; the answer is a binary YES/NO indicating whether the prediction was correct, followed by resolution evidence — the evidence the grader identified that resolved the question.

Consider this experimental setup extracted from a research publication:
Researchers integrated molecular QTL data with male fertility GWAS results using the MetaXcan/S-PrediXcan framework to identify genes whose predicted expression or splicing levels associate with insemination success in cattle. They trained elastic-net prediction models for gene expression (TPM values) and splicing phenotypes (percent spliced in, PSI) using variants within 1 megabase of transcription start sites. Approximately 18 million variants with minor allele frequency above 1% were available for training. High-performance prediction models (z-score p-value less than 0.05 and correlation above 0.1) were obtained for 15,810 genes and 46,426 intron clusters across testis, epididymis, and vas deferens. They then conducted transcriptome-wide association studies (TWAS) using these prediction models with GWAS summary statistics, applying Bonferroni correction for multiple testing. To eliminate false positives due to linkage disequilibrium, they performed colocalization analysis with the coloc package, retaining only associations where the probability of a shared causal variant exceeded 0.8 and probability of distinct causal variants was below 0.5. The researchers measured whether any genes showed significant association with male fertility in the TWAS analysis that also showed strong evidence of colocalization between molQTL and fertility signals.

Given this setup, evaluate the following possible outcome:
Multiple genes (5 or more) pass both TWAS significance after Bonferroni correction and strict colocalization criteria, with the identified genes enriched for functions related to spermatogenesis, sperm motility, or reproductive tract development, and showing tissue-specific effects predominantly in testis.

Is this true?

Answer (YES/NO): NO